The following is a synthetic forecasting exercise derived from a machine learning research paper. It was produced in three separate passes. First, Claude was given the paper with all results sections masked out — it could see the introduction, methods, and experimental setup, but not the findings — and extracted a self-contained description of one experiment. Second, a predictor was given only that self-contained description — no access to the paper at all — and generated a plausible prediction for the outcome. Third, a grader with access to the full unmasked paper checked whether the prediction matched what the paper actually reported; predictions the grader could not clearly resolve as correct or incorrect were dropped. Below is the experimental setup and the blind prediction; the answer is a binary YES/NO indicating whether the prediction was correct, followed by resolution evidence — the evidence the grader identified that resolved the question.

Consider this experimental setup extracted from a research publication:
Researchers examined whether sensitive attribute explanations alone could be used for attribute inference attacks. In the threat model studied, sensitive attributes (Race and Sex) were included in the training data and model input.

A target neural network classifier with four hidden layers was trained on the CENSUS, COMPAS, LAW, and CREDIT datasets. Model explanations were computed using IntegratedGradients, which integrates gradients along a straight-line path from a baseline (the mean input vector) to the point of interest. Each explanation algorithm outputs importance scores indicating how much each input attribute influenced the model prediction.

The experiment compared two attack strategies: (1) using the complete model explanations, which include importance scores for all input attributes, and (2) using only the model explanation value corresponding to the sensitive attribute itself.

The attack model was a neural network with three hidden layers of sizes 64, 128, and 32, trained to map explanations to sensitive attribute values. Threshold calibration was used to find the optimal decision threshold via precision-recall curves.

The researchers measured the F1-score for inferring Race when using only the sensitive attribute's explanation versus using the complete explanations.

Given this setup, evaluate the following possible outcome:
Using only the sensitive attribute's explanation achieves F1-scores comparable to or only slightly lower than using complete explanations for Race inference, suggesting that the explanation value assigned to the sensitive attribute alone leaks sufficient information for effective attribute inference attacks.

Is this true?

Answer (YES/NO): YES